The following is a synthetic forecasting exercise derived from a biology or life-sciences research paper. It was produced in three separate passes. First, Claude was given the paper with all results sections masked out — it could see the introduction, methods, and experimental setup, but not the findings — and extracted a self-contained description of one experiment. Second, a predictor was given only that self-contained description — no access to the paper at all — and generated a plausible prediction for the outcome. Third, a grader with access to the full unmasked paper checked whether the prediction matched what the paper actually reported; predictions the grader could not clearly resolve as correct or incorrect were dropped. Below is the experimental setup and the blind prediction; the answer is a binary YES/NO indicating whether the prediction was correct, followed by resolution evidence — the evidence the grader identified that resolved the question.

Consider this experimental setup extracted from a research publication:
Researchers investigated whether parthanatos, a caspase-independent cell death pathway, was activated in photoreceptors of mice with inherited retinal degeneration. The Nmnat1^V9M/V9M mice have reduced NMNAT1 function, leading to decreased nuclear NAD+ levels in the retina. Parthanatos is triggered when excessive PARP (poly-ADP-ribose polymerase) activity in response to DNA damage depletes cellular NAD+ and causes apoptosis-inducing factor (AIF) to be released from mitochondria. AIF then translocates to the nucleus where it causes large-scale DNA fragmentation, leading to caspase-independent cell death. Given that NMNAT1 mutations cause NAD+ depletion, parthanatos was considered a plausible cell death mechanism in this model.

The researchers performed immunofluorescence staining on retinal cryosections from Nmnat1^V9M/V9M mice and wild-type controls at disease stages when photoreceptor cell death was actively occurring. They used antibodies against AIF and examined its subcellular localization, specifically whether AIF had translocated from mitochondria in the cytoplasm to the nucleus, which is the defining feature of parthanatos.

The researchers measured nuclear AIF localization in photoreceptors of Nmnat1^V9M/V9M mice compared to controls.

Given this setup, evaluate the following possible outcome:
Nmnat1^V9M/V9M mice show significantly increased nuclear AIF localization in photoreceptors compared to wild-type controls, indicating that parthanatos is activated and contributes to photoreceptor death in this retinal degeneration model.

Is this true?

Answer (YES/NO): NO